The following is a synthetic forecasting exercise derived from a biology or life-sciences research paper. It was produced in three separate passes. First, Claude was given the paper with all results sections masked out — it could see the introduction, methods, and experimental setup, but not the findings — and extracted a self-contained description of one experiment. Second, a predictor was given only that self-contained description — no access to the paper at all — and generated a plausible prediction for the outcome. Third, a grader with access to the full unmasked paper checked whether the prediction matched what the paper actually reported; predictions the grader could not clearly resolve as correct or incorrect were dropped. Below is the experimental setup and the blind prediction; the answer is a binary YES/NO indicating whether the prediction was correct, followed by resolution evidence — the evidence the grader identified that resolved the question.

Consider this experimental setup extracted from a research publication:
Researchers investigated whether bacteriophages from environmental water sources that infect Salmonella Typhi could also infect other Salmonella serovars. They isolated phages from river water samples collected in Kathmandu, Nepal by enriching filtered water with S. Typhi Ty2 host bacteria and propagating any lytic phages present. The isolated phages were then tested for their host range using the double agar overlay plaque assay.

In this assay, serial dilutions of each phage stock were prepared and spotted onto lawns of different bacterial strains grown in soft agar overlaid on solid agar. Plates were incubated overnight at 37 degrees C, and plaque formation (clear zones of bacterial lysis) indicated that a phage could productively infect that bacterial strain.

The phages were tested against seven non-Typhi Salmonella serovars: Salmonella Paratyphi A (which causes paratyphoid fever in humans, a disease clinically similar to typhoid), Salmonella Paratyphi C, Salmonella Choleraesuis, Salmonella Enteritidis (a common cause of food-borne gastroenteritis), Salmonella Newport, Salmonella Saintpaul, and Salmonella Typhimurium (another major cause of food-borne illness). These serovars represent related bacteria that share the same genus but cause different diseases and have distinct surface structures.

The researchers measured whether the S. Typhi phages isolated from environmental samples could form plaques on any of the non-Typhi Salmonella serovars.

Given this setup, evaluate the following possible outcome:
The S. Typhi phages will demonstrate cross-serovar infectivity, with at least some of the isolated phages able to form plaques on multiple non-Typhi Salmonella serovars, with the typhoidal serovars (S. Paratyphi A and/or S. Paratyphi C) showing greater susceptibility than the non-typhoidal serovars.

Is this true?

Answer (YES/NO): NO